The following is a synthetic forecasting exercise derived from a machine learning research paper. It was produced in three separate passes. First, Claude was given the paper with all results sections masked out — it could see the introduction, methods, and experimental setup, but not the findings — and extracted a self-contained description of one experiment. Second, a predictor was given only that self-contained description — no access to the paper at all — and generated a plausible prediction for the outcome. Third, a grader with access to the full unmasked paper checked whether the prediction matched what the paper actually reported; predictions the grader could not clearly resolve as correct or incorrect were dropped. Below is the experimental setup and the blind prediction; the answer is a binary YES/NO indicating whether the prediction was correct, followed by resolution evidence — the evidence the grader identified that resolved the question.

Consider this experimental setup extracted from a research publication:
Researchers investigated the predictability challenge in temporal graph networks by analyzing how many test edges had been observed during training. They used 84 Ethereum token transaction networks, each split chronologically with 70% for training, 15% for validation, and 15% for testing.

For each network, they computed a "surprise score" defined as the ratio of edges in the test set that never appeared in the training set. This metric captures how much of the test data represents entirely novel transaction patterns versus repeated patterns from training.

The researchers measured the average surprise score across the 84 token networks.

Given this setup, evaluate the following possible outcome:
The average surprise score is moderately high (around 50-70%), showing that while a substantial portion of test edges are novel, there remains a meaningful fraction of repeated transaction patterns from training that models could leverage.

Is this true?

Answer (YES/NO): NO